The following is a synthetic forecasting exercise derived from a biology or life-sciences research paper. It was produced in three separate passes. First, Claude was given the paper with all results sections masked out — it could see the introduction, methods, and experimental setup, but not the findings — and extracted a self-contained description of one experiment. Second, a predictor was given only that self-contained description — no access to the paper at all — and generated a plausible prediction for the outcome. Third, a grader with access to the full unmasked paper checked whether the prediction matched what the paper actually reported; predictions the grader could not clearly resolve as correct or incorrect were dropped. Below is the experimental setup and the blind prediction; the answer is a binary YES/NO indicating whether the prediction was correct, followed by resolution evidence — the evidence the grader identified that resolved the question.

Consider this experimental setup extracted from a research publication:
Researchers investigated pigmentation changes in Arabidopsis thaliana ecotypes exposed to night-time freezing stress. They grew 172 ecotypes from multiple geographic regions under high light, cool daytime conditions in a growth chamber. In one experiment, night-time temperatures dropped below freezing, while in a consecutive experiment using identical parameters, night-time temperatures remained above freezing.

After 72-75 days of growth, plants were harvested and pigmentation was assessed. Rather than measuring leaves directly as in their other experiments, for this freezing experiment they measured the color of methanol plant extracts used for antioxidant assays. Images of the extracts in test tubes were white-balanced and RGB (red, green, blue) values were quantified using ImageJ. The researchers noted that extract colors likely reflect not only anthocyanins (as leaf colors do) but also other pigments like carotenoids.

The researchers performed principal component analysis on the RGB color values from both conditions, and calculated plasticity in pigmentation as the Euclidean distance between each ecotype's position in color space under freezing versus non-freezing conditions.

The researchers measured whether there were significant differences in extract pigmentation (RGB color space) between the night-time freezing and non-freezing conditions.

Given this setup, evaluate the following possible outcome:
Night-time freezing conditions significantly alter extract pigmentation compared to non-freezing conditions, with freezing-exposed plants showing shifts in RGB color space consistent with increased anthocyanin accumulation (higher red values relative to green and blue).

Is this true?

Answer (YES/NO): NO